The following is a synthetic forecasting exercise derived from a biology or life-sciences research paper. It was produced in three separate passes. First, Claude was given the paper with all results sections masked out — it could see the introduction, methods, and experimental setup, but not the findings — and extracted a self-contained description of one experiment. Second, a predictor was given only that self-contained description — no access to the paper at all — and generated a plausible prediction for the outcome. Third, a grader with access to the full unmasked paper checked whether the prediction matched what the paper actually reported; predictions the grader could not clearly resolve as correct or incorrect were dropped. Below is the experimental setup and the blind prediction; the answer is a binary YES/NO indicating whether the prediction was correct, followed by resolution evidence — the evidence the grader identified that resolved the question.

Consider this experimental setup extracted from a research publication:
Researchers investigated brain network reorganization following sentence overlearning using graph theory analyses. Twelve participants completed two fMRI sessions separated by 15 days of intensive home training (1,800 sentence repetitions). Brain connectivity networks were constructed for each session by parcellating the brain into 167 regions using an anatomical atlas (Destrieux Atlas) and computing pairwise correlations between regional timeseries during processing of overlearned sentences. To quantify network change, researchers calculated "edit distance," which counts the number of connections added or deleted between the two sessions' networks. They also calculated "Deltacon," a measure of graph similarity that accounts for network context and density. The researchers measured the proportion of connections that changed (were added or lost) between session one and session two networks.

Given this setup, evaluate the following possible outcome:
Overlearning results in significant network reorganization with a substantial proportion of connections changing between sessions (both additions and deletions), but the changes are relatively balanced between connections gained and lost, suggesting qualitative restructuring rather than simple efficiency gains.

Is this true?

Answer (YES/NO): NO